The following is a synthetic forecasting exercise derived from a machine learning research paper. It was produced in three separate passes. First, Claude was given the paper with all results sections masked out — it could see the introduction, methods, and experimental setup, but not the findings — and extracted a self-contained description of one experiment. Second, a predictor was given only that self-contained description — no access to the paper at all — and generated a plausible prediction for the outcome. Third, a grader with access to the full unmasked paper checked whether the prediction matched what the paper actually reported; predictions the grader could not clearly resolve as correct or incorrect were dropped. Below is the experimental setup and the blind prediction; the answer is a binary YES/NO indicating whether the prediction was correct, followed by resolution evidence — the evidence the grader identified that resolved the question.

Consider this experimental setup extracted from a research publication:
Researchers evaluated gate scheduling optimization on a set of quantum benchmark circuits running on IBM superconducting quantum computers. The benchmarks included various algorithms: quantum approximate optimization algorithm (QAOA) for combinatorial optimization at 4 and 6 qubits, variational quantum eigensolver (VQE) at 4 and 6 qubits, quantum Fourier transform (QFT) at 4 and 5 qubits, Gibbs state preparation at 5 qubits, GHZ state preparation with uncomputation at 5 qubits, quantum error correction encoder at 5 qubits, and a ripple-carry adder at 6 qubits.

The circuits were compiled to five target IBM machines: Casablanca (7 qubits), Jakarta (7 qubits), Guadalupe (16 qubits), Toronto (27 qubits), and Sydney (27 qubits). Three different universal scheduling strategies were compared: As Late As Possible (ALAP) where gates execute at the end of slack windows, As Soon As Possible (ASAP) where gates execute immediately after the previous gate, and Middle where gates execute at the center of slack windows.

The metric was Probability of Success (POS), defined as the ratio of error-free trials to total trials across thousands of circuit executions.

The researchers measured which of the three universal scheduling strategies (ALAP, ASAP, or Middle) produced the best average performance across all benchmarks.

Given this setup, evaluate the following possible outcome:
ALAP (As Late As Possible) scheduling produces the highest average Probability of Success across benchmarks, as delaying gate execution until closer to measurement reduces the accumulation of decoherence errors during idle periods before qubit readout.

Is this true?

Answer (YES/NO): NO